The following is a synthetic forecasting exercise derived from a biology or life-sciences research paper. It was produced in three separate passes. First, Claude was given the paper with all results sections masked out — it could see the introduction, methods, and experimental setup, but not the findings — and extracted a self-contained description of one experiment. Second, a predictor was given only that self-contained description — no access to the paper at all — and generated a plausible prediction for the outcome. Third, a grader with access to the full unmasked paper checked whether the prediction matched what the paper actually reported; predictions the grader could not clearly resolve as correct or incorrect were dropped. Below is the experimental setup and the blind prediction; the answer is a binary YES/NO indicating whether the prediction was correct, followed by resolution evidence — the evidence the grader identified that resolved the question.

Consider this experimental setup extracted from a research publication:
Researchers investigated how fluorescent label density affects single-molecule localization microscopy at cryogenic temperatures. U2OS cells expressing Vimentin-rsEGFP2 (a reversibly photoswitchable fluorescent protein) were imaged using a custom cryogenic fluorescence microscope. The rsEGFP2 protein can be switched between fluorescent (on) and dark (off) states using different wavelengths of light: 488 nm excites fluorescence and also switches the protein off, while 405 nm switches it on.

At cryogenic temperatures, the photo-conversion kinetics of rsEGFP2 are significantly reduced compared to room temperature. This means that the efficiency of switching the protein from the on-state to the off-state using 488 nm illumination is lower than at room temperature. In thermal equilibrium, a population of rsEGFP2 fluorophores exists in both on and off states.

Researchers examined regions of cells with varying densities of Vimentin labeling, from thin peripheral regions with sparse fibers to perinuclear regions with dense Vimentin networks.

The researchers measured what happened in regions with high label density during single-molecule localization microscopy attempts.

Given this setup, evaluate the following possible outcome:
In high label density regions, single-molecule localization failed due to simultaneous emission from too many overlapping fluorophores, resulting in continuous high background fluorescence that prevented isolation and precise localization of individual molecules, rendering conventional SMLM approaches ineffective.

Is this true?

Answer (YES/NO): YES